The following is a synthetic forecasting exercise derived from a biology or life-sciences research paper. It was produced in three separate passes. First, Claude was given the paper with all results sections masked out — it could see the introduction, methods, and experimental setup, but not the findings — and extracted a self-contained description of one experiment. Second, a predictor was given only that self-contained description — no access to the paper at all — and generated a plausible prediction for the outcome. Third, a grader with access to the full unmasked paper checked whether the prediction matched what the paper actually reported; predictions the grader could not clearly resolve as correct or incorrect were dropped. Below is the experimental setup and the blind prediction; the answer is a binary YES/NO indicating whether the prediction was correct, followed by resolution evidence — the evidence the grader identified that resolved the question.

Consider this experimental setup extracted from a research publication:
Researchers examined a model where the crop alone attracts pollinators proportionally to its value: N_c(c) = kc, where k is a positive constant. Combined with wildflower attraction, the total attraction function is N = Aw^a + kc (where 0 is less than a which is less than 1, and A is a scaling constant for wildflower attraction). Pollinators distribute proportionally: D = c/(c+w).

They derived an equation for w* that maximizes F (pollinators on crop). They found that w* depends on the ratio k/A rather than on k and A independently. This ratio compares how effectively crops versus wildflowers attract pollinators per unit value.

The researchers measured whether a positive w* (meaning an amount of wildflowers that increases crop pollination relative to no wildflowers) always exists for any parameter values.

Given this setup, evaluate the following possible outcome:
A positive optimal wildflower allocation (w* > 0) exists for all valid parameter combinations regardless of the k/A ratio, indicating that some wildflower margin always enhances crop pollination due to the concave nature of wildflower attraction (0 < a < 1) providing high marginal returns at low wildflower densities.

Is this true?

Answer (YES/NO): NO